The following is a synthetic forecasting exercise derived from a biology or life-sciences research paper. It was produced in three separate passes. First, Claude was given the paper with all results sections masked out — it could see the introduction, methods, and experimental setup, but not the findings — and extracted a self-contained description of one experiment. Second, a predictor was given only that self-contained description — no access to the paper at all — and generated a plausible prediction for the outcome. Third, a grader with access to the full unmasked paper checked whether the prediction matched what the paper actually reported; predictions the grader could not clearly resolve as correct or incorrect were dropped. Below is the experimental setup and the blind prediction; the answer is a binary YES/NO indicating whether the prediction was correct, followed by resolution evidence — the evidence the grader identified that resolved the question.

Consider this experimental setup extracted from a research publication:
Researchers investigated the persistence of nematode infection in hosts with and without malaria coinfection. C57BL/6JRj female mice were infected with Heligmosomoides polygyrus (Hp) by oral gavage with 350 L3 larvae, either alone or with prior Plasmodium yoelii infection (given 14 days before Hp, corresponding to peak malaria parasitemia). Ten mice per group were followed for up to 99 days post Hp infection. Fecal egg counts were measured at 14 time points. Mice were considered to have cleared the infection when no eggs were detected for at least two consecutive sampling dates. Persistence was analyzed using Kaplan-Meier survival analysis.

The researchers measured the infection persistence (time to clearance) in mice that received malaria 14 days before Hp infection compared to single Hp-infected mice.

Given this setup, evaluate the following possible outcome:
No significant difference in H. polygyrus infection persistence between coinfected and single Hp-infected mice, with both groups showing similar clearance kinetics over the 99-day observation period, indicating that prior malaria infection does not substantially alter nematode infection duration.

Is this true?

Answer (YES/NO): NO